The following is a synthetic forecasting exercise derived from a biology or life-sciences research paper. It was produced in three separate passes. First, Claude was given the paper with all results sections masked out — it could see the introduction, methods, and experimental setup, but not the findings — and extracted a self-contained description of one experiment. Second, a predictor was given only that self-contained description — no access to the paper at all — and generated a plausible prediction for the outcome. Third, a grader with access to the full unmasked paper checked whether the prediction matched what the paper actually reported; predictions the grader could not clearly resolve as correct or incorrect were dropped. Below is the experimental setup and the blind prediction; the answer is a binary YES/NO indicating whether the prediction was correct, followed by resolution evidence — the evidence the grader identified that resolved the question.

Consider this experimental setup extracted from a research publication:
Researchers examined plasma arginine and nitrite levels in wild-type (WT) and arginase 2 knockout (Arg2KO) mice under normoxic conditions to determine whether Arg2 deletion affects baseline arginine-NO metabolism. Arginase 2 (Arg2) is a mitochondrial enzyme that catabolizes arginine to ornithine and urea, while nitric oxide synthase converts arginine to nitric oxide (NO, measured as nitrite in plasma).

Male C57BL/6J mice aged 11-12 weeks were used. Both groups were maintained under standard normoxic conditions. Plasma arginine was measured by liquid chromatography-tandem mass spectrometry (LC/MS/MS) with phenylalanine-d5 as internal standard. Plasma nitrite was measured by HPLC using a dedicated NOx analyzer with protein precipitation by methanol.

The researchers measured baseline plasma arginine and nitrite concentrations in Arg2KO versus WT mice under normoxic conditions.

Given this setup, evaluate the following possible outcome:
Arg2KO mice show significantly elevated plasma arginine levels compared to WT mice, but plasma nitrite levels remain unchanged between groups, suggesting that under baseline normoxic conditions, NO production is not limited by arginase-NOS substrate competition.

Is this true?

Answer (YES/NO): NO